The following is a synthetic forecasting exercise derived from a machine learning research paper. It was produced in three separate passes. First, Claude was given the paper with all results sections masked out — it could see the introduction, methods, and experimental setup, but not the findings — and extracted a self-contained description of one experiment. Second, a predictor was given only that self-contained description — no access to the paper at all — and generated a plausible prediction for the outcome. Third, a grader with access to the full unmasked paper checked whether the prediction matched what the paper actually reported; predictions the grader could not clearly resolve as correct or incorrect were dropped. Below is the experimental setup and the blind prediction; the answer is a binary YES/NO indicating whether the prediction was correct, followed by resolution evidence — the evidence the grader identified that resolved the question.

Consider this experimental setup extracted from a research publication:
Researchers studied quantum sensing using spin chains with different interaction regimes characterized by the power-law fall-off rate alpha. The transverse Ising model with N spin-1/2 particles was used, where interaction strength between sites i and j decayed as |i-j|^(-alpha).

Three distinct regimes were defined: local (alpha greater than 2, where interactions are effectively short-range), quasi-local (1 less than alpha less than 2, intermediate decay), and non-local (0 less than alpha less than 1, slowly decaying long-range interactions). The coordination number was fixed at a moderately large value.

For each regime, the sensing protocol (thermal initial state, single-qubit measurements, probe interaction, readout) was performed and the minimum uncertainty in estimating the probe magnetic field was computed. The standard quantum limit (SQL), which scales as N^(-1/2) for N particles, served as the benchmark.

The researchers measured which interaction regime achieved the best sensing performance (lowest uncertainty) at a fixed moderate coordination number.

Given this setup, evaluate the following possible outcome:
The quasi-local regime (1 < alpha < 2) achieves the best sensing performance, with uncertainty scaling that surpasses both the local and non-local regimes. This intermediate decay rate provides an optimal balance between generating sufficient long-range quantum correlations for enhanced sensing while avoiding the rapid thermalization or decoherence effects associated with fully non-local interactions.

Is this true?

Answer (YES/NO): YES